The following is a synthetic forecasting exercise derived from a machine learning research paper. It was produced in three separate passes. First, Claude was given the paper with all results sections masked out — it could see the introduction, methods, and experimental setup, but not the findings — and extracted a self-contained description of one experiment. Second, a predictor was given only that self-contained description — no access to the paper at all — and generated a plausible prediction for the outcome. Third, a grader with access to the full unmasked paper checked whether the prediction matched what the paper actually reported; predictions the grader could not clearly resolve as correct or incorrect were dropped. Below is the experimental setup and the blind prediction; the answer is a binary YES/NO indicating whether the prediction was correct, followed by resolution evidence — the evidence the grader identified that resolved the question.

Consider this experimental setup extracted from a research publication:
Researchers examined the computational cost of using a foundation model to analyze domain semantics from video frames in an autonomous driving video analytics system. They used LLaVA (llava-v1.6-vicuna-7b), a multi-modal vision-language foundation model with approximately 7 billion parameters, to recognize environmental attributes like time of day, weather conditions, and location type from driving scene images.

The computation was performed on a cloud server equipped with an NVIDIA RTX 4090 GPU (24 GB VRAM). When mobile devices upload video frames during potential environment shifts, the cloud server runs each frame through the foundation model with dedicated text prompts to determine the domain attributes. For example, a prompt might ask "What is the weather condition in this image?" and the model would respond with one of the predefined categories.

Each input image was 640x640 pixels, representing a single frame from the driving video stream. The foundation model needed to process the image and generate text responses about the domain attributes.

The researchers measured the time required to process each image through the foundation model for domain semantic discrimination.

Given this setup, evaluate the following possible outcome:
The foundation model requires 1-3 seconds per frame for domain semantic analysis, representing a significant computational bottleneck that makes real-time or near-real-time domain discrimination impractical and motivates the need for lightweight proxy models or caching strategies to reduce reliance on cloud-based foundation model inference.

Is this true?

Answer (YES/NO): NO